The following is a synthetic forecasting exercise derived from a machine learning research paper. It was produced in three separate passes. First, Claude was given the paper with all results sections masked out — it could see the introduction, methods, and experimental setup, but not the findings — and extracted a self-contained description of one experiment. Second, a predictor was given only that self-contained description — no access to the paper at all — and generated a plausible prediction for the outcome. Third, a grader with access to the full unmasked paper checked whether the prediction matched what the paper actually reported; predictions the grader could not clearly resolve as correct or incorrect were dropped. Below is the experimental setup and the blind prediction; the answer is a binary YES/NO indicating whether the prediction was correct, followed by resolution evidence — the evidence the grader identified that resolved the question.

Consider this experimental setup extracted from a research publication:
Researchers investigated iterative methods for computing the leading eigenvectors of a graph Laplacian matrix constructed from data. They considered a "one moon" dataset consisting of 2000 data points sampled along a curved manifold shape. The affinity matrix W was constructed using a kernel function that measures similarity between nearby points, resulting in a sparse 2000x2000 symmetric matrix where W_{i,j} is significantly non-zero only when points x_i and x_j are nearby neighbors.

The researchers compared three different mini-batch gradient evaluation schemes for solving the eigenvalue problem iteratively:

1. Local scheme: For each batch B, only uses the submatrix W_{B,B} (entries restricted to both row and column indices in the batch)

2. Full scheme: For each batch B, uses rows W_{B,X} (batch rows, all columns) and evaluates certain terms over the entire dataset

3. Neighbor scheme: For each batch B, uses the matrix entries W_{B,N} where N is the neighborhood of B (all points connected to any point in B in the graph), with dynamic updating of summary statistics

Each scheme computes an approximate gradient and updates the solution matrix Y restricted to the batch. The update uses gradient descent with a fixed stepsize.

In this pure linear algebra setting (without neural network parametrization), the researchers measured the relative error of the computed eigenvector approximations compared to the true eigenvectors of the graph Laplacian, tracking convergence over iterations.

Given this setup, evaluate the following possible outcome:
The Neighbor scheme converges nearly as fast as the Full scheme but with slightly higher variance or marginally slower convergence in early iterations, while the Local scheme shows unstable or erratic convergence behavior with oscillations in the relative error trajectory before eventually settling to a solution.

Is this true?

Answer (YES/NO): NO